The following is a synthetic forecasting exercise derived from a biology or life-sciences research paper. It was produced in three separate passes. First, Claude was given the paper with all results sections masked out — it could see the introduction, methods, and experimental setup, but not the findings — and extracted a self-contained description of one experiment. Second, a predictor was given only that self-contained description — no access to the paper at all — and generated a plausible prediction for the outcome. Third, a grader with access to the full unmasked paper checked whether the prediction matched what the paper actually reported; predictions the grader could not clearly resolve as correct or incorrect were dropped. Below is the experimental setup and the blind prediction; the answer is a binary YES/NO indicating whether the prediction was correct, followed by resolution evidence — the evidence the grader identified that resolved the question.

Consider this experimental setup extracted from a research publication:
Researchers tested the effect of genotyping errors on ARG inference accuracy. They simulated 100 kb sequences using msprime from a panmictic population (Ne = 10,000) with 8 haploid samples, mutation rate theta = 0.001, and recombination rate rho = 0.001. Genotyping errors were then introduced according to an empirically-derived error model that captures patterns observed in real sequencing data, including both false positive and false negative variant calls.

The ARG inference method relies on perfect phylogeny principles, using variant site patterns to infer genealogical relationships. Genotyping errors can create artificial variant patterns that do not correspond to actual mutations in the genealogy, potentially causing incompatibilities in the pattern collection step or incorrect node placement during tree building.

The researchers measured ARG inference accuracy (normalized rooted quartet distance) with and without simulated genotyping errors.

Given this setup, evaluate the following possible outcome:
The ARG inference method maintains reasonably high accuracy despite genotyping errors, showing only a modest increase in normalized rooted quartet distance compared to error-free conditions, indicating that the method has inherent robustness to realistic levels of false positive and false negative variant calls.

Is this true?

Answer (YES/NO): YES